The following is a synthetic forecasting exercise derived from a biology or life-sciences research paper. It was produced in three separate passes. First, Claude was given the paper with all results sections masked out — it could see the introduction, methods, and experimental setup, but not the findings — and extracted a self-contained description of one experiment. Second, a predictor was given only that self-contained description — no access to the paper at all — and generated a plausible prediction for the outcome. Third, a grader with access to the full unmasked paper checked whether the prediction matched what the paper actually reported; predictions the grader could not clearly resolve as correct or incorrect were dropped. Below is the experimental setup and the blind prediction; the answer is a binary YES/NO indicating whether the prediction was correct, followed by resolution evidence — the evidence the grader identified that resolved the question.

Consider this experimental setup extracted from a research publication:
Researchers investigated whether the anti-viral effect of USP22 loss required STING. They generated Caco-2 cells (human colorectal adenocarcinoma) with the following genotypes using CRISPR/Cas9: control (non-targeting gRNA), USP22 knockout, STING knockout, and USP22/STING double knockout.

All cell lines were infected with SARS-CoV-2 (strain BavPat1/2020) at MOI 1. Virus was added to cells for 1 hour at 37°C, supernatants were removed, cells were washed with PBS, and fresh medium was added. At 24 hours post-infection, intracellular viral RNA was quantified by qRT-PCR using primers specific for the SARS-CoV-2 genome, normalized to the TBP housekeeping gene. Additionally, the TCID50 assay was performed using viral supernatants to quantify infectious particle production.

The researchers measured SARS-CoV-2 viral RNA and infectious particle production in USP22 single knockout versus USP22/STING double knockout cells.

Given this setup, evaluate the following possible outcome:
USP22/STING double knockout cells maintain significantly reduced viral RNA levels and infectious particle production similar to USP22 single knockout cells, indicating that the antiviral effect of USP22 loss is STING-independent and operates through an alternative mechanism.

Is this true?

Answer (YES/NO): NO